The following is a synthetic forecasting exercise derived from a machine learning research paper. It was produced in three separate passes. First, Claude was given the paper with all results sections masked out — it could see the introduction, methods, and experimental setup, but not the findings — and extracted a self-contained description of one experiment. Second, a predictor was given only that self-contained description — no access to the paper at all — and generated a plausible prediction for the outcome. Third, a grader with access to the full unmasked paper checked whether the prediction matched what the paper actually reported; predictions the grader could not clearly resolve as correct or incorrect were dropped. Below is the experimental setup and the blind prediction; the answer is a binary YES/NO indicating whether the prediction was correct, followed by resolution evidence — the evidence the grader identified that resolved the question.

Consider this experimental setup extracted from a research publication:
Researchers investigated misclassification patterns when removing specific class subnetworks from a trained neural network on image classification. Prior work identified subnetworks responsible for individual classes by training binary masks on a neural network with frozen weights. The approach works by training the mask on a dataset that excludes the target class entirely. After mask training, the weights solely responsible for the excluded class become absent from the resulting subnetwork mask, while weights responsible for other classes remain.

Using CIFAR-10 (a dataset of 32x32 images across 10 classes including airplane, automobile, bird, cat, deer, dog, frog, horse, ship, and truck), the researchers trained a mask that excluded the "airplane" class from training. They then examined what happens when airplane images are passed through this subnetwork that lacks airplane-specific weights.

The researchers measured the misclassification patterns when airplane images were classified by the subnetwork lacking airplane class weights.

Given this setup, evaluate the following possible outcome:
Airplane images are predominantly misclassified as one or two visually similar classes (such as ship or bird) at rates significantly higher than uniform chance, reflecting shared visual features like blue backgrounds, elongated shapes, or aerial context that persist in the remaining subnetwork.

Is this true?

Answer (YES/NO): YES